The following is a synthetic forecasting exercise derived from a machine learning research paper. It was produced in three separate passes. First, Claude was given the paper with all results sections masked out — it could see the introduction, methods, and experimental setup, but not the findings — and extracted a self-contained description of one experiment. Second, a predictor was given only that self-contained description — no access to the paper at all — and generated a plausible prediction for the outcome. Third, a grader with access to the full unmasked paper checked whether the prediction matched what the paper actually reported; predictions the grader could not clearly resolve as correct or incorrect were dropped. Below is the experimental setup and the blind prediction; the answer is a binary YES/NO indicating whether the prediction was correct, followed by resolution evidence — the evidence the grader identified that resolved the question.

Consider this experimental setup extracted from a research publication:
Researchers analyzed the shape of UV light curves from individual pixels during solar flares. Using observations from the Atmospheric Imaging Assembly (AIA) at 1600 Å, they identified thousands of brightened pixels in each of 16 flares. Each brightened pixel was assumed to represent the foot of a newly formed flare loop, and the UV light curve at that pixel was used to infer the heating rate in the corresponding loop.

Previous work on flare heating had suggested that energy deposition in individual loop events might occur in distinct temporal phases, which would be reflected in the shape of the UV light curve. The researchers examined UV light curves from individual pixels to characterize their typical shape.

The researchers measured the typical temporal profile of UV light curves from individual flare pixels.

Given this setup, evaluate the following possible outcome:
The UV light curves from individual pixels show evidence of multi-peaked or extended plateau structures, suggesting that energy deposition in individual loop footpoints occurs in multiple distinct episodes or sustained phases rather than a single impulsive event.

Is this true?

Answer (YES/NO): NO